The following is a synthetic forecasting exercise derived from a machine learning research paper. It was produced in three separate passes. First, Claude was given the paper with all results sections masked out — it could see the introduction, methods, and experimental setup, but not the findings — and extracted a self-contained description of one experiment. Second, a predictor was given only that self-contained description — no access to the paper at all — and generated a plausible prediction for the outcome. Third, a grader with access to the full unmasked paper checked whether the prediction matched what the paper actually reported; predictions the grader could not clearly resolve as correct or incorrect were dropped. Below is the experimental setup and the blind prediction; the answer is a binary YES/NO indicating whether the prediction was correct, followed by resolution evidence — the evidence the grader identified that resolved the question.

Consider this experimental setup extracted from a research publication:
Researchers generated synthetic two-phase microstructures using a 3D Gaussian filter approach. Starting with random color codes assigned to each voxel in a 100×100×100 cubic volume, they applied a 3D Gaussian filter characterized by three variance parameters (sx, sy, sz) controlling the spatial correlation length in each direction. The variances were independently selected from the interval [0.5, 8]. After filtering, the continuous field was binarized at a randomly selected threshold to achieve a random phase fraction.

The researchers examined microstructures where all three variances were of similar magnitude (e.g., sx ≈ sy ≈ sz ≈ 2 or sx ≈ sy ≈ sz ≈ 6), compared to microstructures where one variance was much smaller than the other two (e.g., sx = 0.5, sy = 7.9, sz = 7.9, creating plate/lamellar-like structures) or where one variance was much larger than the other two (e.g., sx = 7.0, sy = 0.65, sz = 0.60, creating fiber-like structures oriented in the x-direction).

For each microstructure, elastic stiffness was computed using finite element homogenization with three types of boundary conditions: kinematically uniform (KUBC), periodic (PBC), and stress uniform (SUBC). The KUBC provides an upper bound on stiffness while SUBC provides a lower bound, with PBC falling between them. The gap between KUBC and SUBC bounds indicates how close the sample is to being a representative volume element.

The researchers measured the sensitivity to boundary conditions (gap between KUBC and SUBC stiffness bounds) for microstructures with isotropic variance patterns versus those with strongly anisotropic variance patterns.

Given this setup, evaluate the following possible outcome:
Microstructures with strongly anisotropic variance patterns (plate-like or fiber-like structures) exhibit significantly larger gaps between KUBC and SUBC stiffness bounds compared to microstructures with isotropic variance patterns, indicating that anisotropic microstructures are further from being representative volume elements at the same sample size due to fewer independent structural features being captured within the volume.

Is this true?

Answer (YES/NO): NO